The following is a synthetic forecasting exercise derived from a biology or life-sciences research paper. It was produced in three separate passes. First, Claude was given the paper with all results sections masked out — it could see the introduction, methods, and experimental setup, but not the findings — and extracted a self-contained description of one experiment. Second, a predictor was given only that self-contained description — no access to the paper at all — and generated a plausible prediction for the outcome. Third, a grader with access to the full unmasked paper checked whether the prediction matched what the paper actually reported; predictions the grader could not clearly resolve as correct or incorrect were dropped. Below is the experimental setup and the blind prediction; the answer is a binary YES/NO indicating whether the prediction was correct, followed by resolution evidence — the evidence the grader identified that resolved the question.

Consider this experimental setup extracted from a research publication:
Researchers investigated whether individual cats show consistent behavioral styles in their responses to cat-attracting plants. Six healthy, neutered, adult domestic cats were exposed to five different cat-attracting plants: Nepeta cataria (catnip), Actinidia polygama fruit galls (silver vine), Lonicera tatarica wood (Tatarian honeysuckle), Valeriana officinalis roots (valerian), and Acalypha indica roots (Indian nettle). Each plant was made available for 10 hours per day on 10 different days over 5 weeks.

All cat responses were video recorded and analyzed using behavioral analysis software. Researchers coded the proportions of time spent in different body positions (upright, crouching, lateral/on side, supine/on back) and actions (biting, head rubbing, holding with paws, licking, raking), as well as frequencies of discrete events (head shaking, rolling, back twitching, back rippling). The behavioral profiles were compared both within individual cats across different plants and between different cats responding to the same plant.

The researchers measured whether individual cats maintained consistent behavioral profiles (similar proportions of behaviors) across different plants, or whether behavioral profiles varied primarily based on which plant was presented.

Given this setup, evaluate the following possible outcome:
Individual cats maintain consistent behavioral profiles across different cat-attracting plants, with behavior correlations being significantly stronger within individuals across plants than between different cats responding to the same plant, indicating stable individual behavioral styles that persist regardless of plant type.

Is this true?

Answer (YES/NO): YES